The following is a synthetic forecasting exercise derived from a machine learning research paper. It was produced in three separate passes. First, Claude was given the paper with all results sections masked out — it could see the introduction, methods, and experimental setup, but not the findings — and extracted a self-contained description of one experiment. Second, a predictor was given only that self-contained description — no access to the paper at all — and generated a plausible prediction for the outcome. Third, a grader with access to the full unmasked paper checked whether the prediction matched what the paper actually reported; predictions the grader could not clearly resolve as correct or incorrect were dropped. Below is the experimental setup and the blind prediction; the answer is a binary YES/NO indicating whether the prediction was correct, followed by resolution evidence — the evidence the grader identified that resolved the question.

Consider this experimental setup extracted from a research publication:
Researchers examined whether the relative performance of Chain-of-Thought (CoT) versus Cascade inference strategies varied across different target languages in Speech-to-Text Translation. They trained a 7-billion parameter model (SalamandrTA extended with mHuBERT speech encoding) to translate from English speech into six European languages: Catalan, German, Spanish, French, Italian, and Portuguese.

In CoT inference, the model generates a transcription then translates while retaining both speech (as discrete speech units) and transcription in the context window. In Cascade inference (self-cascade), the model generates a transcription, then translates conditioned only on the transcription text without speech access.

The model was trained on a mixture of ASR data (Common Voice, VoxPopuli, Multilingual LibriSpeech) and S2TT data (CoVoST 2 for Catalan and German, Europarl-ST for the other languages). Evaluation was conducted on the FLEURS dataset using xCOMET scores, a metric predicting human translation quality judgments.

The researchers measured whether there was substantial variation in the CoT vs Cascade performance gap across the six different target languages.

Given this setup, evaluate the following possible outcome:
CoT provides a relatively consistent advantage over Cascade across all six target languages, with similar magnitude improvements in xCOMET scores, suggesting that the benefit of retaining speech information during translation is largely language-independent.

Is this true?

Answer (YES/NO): NO